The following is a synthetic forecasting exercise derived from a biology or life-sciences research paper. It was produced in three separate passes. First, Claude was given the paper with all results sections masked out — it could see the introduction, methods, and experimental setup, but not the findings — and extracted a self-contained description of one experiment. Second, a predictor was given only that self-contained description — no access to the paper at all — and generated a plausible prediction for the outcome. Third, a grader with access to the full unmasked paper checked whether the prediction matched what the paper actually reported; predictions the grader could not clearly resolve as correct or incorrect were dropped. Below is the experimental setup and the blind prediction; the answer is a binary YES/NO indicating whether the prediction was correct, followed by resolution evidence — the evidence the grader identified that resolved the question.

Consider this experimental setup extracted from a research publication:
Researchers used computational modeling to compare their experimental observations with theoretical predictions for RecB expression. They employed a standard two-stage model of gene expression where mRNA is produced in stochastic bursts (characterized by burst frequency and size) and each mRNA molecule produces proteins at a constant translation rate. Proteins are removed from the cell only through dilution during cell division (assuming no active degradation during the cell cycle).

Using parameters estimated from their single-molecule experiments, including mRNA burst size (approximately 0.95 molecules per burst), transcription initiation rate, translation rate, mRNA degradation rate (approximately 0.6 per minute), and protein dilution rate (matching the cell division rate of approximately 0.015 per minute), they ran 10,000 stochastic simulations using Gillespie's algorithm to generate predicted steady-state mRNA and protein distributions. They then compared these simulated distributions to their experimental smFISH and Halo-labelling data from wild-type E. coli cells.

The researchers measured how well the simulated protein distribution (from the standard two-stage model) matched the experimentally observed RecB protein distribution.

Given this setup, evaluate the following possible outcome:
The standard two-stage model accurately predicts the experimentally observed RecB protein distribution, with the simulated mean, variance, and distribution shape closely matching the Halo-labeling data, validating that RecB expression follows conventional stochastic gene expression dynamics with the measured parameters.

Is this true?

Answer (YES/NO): NO